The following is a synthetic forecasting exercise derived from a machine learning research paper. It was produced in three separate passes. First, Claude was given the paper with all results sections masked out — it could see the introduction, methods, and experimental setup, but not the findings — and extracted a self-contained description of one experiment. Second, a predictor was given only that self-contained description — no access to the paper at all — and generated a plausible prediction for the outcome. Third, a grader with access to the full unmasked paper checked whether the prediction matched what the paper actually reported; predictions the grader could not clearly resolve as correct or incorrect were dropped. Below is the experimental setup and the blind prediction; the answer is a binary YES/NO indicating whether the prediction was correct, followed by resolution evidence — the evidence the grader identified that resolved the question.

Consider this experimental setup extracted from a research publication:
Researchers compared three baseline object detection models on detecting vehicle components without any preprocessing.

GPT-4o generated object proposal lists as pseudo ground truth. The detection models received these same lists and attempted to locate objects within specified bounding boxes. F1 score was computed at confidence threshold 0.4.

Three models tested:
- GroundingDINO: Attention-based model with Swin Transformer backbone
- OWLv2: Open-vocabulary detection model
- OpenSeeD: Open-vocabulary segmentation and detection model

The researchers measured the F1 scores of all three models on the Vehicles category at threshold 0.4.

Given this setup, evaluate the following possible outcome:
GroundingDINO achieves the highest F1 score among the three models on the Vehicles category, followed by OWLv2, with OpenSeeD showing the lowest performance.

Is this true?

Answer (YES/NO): YES